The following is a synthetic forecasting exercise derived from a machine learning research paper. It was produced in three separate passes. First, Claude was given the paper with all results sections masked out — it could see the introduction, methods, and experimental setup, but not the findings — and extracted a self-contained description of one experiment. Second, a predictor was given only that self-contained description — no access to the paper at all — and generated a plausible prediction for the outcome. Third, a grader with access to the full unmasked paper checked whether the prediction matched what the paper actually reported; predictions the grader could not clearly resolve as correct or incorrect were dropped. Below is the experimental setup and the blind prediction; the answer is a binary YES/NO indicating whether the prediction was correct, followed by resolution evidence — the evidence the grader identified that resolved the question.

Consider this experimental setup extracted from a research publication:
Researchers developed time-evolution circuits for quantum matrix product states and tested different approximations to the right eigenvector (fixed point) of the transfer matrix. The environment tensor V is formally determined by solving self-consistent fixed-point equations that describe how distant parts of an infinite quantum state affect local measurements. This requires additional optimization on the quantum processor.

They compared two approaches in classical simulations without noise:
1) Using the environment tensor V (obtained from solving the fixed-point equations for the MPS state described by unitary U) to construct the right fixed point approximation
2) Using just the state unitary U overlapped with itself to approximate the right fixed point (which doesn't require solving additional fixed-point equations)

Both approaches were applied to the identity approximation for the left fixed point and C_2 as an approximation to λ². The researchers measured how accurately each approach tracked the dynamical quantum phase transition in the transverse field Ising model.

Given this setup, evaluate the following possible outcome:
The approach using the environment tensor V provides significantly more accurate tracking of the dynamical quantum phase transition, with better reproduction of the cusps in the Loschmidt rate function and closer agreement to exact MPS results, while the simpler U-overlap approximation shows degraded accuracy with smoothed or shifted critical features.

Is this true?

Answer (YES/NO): NO